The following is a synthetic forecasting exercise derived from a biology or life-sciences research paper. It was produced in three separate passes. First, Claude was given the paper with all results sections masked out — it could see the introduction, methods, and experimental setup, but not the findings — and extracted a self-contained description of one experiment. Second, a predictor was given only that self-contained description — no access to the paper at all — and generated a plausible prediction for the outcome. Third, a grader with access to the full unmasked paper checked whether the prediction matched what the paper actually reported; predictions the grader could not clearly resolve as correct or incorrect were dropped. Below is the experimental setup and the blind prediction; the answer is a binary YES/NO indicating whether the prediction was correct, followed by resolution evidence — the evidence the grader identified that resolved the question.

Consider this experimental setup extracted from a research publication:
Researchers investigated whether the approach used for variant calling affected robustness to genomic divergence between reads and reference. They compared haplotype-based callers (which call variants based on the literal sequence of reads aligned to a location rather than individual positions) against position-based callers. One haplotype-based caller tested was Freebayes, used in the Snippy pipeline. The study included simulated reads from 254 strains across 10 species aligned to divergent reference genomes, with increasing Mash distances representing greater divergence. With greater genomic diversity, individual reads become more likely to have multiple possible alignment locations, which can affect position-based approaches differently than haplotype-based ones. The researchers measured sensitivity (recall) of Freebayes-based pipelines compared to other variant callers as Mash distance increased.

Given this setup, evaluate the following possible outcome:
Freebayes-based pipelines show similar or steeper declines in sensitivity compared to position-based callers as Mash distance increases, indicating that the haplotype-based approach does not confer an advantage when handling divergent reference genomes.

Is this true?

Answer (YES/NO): NO